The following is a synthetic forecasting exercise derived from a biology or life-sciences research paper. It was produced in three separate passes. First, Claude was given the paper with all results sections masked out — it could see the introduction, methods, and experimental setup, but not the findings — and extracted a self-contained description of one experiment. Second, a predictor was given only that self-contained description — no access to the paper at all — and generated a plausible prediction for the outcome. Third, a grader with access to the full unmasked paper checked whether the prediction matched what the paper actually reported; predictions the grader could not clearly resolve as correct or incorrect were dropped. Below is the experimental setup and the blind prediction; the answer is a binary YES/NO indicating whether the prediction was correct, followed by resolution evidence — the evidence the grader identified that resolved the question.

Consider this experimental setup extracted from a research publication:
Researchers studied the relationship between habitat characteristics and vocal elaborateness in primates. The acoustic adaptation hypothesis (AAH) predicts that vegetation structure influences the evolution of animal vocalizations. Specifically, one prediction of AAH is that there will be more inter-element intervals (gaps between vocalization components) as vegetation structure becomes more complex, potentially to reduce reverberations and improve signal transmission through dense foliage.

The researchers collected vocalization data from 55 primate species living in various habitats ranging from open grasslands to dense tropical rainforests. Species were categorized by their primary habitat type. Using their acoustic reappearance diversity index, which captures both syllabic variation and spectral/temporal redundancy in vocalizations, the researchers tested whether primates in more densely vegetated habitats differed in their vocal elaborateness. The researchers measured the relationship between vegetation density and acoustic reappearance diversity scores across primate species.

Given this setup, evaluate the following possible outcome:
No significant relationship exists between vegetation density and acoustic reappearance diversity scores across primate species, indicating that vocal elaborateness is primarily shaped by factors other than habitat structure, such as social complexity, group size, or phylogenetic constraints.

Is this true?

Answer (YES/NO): NO